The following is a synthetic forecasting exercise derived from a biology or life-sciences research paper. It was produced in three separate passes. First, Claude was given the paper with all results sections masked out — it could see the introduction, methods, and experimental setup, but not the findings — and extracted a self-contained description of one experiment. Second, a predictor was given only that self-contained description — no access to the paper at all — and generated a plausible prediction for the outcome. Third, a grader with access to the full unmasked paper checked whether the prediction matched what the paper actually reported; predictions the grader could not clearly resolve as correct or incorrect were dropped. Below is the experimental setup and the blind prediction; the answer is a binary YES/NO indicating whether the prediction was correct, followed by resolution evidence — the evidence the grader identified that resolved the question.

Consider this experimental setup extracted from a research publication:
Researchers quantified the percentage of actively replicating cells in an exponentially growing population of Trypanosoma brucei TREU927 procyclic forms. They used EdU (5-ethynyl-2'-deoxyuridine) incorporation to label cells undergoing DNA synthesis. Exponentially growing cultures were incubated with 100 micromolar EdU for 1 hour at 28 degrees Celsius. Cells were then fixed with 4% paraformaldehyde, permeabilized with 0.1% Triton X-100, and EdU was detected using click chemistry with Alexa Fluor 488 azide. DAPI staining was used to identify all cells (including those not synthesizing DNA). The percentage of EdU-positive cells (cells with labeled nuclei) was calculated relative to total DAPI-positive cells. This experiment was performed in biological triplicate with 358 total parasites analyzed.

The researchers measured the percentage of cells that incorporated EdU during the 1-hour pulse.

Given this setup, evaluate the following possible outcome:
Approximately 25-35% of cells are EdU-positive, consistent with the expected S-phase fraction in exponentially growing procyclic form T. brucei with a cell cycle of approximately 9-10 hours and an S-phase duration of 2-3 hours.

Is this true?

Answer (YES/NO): NO